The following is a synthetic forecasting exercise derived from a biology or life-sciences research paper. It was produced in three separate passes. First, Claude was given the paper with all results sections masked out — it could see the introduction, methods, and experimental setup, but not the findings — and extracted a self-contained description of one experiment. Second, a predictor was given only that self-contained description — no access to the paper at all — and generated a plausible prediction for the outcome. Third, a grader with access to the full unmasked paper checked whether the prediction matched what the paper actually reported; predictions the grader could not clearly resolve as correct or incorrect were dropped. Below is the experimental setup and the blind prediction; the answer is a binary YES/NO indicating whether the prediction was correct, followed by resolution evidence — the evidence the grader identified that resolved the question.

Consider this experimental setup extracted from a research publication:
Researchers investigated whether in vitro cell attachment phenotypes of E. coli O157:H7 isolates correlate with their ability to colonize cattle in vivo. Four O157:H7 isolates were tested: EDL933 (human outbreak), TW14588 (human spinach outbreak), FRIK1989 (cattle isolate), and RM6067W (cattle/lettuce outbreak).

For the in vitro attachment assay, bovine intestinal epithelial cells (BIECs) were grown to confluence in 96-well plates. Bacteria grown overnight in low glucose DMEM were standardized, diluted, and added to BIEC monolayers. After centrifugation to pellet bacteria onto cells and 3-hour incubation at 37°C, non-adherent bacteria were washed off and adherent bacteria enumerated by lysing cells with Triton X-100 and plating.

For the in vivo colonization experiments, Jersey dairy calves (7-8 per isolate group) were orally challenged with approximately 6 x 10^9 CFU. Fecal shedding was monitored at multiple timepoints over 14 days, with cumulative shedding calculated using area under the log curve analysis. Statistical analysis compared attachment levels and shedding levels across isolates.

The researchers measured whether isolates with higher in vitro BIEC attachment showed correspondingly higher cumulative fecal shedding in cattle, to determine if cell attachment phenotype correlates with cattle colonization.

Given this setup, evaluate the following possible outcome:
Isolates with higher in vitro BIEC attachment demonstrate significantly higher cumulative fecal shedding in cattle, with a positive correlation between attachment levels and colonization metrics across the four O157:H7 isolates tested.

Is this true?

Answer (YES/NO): NO